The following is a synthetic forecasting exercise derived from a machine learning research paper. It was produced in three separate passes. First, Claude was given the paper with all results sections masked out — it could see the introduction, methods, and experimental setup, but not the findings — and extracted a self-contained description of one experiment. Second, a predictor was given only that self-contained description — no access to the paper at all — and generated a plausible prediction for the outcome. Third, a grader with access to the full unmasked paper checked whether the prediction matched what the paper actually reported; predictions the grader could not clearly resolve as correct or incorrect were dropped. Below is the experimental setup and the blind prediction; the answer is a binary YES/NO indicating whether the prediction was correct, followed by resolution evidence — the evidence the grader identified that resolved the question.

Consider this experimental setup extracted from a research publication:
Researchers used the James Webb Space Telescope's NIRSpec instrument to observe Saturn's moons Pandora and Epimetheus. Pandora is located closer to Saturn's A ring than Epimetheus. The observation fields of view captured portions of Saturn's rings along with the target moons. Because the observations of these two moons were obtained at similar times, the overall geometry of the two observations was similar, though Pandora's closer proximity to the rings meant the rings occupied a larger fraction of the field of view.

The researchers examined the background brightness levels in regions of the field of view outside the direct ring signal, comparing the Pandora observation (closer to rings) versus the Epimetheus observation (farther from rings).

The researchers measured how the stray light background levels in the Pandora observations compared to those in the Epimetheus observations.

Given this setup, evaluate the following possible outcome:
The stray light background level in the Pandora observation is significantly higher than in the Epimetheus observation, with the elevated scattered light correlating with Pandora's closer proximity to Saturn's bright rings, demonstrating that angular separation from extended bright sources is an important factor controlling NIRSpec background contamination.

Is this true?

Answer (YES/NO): YES